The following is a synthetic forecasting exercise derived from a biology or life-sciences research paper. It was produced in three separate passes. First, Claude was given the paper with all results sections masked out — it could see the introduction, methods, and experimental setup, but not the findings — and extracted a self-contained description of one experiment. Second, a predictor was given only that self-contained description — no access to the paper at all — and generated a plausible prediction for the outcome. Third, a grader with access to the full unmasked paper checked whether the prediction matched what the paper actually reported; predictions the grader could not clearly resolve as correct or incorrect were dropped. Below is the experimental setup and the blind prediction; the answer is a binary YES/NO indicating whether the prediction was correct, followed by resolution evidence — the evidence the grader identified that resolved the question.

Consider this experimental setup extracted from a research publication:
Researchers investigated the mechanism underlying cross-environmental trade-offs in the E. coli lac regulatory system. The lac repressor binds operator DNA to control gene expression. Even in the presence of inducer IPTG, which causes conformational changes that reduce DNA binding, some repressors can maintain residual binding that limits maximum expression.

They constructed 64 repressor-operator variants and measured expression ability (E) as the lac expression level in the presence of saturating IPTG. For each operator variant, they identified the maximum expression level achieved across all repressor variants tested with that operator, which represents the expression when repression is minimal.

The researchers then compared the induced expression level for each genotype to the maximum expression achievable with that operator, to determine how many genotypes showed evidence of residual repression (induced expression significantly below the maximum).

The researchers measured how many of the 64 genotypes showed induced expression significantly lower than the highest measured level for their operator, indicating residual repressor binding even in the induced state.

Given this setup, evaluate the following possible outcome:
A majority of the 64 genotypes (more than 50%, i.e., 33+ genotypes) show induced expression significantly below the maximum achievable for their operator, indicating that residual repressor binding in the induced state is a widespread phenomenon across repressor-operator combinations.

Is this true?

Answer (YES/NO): NO